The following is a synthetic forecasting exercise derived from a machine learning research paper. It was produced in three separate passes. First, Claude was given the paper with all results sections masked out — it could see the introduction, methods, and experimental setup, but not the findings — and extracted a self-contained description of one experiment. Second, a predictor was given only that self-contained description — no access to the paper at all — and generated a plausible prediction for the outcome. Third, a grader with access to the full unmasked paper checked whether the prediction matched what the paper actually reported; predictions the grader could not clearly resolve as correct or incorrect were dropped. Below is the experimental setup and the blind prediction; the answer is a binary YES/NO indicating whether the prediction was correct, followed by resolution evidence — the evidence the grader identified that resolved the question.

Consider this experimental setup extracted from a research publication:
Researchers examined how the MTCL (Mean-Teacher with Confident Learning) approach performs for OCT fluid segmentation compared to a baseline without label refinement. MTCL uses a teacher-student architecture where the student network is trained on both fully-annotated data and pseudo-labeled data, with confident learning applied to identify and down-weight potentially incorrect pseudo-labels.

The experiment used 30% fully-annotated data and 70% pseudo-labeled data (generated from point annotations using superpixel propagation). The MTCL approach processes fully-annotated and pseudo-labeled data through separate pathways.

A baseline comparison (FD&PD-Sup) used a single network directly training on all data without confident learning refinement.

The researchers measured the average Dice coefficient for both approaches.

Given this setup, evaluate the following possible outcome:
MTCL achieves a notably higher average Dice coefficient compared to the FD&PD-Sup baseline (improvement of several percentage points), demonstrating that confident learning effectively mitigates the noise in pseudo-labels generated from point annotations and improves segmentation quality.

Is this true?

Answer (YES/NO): NO